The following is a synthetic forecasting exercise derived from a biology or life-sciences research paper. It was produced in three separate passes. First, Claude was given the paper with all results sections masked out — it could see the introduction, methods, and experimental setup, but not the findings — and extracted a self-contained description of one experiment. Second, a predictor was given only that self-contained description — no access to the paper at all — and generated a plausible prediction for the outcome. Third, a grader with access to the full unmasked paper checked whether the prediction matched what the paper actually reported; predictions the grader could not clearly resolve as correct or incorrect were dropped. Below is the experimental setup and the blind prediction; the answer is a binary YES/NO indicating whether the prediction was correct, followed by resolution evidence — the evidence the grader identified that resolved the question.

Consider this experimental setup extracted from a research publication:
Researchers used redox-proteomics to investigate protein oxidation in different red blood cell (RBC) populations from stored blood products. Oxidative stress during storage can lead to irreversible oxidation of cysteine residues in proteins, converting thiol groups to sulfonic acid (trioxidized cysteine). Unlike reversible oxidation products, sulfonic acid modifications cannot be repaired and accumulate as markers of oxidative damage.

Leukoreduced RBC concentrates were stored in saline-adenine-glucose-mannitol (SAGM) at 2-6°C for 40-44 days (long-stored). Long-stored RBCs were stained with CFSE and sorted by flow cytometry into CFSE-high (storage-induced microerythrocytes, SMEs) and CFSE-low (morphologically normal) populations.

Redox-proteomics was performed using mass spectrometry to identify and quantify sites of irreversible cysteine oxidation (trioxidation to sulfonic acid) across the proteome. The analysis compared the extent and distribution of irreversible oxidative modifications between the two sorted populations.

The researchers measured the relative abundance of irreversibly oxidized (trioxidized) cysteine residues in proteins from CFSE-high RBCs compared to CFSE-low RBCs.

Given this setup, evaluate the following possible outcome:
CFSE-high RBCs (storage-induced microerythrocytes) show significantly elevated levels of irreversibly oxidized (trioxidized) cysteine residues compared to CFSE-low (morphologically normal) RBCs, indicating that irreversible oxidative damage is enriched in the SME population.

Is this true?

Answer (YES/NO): YES